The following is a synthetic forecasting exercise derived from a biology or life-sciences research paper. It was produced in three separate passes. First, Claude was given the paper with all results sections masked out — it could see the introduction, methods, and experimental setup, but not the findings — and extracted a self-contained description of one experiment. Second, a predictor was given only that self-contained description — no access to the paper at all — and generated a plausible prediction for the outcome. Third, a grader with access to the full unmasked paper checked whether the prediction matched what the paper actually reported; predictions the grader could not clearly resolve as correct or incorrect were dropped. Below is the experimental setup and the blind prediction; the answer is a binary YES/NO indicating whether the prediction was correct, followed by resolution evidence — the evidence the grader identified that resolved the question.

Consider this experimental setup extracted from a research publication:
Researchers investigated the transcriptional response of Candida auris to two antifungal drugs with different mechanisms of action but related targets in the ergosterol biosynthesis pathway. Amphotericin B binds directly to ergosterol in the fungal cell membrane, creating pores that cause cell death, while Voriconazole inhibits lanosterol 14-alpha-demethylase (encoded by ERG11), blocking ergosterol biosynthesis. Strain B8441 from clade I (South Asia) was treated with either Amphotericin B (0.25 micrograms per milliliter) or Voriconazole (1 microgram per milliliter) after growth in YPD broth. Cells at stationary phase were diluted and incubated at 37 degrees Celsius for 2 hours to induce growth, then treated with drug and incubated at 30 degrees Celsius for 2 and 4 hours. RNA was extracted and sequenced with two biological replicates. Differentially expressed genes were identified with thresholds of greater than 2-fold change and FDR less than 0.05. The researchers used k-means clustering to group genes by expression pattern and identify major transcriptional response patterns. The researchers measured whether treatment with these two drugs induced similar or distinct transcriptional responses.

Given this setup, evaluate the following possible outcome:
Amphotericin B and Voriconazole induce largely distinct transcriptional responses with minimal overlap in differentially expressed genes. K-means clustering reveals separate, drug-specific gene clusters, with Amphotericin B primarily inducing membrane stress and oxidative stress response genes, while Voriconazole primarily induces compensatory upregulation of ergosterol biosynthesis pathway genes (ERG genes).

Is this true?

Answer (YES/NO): NO